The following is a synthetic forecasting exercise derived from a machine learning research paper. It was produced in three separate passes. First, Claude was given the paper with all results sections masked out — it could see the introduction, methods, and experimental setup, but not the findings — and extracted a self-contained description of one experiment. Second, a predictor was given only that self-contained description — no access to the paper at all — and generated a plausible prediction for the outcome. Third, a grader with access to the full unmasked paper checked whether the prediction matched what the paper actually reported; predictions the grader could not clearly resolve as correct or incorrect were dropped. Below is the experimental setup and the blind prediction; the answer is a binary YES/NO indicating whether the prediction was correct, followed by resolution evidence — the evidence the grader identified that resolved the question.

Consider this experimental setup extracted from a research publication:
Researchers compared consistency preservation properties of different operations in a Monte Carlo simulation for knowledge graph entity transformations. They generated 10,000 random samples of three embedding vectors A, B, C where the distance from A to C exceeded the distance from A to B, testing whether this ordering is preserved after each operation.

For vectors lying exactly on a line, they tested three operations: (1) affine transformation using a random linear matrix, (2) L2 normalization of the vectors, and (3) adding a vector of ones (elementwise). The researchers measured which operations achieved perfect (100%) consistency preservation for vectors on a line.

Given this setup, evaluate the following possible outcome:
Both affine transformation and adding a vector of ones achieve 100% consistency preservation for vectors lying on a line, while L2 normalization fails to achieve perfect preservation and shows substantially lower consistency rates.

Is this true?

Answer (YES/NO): NO